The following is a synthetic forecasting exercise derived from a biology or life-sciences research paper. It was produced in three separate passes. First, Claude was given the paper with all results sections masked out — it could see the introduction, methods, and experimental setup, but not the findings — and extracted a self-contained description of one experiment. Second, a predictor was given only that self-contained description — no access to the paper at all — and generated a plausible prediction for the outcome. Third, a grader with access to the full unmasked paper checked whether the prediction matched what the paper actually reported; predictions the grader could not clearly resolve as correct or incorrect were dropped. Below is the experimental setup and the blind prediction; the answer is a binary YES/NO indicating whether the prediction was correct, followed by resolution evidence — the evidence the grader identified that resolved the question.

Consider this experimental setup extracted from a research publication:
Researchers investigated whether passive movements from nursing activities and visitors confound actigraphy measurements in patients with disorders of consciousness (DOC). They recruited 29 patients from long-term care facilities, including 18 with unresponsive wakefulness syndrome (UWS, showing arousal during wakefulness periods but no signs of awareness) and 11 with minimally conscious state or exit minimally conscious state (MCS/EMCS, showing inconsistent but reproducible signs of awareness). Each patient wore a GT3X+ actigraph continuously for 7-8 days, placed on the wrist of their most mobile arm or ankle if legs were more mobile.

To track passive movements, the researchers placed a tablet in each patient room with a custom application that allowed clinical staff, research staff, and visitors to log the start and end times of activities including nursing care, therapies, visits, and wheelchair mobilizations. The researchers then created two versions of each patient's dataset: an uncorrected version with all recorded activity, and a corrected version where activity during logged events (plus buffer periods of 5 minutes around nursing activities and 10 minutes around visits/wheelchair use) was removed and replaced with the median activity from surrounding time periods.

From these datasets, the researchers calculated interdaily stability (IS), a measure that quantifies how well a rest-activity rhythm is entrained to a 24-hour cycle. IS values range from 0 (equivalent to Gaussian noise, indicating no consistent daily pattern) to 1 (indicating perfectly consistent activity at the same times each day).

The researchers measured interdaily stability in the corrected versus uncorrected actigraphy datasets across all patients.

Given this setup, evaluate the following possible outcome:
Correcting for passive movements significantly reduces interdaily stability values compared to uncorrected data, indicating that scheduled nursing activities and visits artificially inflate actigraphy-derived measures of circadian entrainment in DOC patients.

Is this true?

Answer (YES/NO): YES